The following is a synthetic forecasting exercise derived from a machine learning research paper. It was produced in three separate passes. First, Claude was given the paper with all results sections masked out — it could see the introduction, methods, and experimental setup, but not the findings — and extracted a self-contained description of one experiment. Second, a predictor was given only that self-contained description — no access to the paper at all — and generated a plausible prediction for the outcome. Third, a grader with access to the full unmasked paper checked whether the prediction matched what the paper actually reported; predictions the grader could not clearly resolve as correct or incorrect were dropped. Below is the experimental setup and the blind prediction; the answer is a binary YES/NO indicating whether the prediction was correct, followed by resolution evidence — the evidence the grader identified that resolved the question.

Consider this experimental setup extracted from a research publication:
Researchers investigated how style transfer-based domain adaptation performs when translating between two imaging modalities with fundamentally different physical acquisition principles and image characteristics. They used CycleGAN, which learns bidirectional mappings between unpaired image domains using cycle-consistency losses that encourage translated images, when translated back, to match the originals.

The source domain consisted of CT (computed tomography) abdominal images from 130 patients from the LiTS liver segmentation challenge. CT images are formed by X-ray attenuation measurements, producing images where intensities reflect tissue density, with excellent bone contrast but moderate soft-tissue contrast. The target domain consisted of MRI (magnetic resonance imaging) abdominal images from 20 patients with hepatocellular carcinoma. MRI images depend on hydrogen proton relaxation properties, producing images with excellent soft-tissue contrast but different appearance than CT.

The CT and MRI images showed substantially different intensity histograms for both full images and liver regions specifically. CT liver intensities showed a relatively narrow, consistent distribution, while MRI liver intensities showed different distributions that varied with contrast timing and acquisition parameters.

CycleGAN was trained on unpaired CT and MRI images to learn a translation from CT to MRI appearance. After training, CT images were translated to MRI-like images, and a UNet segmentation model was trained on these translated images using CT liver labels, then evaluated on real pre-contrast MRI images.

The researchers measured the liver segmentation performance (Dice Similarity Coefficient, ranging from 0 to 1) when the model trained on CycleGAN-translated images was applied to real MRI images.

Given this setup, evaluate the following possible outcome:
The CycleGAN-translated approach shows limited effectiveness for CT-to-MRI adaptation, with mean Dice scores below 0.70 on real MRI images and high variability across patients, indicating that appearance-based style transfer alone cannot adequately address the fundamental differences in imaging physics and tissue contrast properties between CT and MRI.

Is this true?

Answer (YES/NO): NO